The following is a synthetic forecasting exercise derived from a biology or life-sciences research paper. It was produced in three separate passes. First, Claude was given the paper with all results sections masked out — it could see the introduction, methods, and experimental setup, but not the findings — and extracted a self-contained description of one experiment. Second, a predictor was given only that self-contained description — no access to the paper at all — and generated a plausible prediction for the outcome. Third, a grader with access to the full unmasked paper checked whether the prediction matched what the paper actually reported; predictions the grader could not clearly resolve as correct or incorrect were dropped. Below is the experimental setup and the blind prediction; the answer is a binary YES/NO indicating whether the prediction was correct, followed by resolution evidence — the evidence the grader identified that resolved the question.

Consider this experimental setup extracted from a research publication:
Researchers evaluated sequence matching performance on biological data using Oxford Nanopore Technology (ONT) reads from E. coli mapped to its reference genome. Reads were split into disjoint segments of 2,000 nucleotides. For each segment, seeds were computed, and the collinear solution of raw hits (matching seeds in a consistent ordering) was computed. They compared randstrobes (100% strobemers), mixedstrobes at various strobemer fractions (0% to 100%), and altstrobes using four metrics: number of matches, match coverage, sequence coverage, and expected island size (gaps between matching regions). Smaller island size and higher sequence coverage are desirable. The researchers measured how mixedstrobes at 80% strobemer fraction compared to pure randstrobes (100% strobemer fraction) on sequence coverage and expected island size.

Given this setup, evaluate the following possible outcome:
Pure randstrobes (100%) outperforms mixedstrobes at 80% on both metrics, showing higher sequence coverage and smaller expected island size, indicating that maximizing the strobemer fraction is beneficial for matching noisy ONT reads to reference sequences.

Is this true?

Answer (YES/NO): NO